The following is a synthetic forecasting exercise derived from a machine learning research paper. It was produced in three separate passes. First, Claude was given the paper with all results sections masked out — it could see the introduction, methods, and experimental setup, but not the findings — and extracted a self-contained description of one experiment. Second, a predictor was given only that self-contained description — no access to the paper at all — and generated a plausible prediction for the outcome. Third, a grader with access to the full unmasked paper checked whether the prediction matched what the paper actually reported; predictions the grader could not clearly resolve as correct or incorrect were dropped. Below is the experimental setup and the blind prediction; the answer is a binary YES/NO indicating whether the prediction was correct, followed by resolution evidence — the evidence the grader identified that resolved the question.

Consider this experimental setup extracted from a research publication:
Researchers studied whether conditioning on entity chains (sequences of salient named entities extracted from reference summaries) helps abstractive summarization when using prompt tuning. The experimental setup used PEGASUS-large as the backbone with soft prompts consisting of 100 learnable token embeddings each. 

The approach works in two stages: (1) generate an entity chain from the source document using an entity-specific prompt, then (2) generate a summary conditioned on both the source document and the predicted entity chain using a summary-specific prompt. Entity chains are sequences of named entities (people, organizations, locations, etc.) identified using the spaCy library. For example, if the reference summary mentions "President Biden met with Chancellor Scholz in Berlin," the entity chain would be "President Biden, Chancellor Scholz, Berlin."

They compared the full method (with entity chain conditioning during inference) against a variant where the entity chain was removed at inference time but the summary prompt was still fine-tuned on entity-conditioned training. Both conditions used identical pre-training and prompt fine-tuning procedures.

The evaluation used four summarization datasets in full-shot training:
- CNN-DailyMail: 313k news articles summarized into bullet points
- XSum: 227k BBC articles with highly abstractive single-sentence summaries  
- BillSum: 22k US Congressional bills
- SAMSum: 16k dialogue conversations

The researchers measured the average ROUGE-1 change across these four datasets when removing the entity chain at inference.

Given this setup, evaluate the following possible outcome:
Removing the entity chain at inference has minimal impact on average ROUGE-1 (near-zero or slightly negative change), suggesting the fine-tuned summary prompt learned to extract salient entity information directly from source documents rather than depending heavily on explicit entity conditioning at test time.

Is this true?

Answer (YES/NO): NO